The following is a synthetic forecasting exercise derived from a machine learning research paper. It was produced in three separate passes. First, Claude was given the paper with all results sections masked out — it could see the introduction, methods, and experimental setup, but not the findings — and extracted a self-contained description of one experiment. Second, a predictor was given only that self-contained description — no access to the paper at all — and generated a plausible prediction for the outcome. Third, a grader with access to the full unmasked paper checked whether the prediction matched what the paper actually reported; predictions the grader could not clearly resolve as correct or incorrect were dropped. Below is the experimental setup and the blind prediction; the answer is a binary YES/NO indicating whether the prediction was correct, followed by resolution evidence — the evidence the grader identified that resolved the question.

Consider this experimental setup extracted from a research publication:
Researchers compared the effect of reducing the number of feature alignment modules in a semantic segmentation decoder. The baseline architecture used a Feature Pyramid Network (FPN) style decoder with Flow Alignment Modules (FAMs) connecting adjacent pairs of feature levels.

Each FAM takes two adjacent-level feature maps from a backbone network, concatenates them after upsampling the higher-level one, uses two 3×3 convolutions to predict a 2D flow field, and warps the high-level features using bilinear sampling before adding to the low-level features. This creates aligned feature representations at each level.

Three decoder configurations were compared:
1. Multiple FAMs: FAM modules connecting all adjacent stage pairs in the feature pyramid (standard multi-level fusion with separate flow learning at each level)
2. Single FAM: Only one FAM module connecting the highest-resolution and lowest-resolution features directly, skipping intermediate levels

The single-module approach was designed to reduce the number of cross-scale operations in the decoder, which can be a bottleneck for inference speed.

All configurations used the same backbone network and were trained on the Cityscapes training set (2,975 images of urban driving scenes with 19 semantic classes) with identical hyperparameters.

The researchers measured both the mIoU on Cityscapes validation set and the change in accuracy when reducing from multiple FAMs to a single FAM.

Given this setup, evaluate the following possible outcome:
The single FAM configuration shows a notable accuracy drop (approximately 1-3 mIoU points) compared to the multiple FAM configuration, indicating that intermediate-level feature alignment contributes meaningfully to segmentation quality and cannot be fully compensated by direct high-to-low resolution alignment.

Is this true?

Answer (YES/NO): NO